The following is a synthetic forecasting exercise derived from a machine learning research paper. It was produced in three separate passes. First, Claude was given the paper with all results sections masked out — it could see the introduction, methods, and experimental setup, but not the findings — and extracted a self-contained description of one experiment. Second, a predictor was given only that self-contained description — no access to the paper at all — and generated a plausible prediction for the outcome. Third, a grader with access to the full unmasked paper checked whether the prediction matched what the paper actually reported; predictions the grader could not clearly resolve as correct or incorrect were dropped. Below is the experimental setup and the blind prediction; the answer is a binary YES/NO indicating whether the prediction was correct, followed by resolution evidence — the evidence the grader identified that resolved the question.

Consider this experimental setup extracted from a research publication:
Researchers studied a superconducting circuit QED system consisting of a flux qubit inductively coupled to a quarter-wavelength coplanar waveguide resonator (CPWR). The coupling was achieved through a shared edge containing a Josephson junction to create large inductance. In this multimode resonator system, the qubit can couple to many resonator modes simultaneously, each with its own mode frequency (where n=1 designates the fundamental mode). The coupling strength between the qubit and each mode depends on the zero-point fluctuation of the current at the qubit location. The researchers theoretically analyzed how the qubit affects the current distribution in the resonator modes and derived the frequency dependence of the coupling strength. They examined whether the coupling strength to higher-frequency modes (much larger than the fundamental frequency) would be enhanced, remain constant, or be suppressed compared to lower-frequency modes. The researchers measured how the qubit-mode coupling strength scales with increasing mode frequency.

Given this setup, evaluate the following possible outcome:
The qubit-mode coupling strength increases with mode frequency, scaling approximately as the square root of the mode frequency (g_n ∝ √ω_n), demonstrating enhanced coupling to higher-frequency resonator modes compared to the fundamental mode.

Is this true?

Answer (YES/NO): NO